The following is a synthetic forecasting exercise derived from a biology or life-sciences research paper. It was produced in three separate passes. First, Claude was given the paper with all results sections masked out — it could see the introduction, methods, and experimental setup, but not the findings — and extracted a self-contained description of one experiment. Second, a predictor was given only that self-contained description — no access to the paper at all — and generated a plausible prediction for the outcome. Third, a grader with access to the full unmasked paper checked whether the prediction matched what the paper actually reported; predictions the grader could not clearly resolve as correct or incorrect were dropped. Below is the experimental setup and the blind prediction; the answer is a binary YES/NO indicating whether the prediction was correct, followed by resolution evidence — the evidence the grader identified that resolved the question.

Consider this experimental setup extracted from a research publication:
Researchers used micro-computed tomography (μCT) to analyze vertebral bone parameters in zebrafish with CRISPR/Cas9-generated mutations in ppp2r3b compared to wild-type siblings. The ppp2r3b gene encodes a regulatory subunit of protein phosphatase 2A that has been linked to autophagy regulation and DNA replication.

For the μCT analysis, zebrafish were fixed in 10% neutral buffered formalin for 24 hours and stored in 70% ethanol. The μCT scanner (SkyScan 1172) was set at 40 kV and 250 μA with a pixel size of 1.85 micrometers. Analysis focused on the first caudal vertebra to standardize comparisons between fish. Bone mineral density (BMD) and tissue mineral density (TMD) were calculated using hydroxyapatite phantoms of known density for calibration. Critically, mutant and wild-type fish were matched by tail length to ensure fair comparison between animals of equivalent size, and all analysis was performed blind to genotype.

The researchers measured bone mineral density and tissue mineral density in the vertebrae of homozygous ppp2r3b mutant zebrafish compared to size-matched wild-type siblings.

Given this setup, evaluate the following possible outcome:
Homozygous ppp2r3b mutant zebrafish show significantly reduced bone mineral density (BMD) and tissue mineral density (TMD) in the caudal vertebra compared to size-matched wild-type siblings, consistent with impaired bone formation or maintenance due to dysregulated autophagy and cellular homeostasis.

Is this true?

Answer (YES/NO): YES